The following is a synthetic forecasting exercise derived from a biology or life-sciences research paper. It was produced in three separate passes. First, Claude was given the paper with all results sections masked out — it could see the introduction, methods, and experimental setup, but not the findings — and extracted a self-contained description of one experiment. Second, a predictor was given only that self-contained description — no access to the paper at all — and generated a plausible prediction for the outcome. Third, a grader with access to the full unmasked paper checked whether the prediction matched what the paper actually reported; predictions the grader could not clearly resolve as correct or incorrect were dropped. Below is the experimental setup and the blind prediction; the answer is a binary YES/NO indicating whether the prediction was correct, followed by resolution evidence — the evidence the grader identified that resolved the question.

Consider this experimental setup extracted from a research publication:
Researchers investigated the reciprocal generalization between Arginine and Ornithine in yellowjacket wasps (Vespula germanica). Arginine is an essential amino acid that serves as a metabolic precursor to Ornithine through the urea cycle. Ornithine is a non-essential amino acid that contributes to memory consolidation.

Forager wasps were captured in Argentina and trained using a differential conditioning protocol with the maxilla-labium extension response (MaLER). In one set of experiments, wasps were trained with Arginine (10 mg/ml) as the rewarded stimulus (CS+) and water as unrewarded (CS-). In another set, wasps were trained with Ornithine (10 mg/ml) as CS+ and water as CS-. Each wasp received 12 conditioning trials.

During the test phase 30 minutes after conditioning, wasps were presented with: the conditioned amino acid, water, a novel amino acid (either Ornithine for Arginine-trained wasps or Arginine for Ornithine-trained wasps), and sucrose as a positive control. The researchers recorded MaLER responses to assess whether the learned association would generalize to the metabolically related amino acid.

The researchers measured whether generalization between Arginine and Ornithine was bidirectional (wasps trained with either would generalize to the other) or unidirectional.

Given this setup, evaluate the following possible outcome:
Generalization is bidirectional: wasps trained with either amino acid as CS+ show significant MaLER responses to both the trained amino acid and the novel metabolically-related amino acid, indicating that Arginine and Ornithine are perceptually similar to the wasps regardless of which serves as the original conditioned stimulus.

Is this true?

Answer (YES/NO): YES